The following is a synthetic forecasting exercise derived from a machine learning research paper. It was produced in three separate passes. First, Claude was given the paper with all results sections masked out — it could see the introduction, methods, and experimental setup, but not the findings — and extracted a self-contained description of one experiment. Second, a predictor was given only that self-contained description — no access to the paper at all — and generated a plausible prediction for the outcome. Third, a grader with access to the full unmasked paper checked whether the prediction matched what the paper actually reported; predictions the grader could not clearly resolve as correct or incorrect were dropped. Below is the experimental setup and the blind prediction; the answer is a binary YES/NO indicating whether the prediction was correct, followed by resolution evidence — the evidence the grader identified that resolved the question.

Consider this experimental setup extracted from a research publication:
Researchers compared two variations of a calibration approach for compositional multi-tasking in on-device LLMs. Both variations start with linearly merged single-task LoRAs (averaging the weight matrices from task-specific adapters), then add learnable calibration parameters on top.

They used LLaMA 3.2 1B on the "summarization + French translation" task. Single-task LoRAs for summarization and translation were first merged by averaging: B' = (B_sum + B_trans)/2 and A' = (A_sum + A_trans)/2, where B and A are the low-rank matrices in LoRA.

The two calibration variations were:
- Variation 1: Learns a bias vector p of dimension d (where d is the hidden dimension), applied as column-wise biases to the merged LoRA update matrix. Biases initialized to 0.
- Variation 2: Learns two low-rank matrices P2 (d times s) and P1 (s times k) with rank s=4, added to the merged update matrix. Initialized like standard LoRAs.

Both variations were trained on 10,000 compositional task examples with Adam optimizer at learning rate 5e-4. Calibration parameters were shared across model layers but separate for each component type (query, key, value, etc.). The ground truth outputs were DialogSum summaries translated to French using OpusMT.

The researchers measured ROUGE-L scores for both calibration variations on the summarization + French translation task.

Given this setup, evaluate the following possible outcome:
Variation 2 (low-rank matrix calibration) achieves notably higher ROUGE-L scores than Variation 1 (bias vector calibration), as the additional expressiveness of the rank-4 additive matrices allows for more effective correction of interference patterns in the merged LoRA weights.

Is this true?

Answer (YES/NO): YES